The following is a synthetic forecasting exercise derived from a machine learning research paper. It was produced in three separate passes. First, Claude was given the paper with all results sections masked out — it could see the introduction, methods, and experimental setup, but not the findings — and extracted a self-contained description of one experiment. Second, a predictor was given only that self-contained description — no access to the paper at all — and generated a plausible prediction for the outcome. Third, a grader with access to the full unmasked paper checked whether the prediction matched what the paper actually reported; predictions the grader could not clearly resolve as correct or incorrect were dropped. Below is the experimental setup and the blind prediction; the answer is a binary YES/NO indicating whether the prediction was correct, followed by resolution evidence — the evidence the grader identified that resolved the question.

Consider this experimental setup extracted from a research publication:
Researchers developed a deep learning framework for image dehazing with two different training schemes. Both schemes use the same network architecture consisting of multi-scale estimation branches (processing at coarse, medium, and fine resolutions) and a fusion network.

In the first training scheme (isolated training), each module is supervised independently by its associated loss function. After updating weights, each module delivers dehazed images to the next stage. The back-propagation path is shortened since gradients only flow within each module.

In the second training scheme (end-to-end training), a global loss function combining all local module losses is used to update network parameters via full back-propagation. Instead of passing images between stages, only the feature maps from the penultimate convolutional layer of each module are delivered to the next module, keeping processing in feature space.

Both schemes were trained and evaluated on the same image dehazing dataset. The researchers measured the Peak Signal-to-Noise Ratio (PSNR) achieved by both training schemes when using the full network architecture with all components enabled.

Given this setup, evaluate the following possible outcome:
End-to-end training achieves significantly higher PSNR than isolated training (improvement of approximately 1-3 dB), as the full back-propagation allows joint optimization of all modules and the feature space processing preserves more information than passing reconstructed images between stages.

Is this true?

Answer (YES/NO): YES